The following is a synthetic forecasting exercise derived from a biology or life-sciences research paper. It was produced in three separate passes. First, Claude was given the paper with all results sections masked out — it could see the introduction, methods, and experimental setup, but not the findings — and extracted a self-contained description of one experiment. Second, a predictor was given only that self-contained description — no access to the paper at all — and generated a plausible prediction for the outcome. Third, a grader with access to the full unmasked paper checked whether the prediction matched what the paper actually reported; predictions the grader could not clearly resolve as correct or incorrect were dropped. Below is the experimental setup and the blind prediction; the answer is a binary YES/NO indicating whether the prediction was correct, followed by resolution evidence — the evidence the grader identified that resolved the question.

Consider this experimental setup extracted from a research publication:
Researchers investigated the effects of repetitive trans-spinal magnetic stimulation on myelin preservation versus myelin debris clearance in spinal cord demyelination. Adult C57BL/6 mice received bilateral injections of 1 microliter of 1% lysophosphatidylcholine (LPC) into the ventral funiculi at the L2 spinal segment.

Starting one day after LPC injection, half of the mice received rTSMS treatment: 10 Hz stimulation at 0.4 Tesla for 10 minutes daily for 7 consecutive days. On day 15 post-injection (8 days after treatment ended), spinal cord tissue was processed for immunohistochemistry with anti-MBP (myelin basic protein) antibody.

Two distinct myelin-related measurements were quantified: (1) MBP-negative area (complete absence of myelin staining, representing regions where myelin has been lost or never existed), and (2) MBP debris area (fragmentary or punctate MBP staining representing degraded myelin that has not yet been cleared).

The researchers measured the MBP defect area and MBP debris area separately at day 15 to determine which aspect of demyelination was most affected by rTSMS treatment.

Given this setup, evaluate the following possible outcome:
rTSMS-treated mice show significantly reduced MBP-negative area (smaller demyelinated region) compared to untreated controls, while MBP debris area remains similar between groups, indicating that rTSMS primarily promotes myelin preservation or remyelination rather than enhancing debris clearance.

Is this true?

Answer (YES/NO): NO